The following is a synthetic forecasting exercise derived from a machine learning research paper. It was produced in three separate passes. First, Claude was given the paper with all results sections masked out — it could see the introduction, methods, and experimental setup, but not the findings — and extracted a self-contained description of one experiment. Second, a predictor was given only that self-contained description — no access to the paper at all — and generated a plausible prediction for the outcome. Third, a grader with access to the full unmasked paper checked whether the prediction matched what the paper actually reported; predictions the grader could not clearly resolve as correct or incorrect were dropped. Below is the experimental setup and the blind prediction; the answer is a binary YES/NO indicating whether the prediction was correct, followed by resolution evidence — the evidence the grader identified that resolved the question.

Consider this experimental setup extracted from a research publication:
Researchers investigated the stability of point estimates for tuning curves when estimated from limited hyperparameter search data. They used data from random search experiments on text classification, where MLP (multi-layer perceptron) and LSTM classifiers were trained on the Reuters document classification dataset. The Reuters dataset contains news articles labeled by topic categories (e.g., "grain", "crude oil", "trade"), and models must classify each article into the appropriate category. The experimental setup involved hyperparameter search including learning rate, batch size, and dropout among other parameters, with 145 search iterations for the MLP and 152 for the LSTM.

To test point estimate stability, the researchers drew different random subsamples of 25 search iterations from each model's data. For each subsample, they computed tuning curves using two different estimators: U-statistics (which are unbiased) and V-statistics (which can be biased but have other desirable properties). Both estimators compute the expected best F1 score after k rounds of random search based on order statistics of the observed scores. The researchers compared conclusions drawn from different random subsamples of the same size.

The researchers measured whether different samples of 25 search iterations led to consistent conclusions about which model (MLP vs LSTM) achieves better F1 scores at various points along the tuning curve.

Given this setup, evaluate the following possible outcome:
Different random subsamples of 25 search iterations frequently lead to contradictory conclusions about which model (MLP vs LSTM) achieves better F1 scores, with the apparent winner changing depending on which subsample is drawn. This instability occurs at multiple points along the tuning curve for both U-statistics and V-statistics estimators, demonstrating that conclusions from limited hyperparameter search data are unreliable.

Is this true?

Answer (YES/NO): YES